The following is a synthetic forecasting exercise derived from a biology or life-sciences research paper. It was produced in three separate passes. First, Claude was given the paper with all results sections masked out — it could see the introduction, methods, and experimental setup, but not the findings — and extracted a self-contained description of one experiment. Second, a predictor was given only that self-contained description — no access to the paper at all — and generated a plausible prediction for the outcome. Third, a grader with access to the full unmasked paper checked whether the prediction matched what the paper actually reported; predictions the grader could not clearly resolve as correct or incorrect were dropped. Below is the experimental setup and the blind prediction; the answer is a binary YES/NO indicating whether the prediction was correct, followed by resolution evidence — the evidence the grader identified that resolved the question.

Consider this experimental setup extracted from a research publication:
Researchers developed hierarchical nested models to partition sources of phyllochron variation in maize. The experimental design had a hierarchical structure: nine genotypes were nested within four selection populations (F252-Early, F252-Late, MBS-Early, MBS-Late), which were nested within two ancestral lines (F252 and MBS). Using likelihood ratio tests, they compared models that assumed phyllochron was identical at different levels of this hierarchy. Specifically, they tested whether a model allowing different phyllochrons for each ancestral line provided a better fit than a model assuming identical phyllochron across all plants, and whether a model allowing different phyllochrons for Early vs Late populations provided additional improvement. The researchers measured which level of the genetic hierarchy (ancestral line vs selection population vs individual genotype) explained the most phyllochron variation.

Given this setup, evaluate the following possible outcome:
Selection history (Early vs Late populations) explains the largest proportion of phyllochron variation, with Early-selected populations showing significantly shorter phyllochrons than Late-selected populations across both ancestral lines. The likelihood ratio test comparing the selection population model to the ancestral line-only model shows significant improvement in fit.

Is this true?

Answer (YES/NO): NO